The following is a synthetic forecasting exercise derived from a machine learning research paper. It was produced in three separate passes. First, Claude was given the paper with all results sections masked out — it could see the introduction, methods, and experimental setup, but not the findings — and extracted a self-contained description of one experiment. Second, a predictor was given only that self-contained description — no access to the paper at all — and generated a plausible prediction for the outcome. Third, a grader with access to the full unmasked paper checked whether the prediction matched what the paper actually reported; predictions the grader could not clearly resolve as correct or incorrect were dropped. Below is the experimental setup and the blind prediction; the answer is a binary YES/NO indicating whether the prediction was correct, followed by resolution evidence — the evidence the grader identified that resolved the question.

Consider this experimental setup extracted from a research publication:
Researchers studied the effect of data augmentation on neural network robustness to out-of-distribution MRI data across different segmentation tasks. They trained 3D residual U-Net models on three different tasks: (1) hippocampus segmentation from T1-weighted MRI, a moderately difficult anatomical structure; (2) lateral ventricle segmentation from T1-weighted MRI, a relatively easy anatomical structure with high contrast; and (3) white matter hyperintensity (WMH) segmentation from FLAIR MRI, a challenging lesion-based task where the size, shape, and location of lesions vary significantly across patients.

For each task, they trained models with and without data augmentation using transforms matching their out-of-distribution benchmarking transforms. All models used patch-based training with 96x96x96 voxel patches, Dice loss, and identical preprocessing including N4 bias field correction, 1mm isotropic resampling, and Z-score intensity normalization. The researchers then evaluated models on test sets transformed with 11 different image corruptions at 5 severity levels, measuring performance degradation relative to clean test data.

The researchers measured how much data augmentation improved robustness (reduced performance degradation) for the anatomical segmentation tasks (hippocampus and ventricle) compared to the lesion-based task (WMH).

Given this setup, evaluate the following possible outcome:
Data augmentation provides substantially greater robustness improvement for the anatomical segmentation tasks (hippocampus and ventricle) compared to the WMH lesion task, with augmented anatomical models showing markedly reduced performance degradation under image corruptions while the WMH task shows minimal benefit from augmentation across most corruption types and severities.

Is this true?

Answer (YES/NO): NO